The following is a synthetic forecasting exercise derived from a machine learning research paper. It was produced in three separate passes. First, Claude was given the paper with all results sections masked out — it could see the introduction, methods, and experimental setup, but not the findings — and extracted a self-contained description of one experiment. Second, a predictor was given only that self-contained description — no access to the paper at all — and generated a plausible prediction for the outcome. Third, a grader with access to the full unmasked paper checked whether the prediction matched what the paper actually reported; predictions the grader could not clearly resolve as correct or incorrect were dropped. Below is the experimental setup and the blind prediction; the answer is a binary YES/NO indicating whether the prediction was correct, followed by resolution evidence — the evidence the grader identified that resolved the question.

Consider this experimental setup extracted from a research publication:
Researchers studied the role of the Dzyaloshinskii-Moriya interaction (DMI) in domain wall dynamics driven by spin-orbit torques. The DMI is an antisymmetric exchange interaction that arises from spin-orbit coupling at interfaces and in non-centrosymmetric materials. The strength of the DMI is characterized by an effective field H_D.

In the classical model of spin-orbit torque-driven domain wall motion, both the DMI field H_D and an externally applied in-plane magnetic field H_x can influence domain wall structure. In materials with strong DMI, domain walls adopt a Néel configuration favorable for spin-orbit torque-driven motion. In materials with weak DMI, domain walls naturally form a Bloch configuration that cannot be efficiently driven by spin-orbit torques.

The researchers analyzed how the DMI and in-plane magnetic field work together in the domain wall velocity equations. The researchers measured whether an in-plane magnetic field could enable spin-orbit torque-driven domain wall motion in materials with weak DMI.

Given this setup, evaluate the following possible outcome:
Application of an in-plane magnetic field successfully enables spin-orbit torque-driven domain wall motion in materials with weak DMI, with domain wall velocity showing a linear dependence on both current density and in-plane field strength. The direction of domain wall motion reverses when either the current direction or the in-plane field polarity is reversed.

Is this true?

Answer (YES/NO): NO